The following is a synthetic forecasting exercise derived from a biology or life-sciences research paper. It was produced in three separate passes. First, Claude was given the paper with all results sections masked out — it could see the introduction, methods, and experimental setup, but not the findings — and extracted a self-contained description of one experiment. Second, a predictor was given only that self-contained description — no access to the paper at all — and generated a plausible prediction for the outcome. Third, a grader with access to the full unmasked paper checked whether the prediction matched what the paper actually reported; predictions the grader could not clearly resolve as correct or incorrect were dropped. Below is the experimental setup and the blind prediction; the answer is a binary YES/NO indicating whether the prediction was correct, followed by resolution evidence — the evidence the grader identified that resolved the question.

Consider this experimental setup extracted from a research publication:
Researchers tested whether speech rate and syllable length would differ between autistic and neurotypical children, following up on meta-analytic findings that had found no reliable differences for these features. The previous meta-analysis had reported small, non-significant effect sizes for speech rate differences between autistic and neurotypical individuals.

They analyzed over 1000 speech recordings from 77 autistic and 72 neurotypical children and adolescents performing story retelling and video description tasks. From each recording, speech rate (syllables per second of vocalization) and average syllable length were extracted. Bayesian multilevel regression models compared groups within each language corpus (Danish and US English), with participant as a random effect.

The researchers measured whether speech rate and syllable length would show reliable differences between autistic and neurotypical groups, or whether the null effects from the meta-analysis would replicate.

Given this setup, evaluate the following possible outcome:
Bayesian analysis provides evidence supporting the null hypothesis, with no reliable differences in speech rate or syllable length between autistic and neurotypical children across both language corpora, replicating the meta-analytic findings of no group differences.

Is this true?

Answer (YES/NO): NO